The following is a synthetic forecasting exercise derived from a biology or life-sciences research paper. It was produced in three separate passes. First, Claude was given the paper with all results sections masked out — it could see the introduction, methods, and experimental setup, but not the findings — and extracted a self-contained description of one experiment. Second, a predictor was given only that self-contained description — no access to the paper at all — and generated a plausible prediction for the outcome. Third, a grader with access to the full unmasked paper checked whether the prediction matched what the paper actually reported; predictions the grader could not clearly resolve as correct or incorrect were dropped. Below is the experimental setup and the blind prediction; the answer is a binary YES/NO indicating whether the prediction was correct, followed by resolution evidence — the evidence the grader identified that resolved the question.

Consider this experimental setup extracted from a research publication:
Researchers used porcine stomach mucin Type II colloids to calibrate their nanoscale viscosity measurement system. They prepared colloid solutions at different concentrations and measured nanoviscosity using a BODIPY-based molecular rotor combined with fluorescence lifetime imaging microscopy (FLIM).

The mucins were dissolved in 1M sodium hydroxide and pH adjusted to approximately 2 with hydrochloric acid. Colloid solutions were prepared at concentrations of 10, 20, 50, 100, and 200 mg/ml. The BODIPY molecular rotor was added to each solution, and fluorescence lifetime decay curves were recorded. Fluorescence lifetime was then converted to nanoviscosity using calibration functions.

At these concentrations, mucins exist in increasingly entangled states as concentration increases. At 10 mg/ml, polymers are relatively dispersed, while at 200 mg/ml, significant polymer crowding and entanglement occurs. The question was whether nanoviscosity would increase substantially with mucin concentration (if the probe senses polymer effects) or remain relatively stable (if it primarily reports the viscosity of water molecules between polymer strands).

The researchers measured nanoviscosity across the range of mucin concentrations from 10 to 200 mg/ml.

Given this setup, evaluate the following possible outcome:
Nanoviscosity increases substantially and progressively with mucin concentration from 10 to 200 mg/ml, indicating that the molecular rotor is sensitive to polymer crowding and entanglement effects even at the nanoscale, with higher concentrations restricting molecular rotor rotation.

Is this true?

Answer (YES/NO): YES